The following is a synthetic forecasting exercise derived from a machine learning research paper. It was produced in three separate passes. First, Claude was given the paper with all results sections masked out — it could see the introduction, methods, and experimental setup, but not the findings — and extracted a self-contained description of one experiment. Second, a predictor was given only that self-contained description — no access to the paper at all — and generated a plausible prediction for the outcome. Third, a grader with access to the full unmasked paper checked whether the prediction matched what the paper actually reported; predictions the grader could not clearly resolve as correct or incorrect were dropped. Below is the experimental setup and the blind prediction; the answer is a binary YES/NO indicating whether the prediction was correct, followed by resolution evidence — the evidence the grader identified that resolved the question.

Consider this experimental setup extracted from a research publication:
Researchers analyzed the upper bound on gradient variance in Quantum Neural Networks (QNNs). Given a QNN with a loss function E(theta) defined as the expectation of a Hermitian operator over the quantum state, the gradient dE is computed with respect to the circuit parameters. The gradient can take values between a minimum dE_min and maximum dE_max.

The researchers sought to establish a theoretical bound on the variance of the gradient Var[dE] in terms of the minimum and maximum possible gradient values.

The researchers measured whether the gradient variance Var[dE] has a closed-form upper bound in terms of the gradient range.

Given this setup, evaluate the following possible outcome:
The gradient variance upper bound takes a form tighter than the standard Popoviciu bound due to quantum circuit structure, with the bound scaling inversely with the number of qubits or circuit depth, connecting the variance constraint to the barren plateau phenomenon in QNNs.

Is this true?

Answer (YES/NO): NO